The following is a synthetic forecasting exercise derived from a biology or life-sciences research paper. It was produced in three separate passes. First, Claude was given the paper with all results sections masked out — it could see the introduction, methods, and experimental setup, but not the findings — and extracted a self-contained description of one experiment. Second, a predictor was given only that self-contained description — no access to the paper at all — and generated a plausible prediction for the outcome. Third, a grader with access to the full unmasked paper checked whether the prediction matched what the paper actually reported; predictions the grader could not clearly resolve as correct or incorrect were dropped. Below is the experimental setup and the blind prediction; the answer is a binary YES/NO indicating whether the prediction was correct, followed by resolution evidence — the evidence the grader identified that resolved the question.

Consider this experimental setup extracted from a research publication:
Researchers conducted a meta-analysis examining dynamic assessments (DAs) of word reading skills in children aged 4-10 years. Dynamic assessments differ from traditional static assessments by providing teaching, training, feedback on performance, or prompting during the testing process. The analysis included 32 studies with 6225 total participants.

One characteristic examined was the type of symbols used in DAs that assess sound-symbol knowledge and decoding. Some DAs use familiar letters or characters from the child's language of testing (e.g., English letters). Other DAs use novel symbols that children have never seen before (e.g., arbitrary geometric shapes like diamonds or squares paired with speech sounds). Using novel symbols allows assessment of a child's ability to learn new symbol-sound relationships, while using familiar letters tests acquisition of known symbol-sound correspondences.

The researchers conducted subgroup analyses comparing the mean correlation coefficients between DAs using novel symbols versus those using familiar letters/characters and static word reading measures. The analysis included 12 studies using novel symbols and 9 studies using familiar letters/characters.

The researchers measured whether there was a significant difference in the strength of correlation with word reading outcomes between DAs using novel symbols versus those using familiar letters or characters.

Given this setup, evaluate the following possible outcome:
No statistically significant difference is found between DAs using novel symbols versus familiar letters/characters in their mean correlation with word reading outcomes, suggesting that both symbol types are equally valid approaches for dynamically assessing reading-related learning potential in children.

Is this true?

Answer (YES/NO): NO